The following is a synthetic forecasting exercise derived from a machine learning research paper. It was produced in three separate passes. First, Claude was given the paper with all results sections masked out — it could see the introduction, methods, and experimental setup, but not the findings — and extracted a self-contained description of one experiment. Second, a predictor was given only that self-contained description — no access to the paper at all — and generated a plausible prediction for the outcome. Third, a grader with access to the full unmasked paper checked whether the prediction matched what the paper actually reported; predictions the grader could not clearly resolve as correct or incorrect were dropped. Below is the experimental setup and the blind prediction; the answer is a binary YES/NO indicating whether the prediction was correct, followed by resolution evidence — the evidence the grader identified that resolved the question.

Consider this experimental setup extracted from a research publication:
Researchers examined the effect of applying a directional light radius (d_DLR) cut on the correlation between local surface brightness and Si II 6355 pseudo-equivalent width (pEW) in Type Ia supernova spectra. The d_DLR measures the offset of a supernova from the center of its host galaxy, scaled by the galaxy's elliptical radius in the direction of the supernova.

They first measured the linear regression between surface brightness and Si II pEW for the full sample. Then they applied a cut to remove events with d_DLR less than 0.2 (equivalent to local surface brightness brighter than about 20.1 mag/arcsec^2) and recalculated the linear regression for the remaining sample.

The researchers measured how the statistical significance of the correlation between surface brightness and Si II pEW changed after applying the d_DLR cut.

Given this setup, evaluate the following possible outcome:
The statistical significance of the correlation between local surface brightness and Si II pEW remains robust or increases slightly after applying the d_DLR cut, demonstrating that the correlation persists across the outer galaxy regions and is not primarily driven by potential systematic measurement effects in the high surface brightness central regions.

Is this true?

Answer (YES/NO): NO